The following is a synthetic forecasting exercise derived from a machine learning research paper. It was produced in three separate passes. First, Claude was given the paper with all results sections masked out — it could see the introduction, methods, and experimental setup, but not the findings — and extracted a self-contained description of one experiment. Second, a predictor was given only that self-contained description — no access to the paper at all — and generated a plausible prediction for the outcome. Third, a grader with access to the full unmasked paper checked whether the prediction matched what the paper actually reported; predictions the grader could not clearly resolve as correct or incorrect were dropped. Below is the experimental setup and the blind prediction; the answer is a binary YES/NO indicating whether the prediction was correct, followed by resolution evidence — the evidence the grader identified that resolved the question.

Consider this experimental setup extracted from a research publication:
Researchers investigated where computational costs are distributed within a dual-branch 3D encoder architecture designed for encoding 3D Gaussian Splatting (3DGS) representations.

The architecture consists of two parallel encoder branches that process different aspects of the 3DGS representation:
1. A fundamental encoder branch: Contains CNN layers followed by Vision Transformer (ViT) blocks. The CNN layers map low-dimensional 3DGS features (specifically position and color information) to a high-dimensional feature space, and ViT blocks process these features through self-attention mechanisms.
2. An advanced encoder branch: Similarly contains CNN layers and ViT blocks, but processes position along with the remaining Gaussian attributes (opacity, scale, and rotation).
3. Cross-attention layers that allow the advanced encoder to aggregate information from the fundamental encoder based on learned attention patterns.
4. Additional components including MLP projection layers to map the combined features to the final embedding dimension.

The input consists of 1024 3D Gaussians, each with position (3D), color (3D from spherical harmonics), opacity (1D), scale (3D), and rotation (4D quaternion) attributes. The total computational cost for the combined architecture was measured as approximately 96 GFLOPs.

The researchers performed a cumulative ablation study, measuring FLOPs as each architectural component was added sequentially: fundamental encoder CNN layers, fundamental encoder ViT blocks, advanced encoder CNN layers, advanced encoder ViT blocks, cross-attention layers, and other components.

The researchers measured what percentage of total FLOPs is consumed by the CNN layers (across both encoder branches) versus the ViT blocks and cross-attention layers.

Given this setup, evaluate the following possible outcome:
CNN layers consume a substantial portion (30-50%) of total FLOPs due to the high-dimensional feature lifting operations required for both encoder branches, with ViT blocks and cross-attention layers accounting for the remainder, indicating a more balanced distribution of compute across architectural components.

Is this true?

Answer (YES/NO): NO